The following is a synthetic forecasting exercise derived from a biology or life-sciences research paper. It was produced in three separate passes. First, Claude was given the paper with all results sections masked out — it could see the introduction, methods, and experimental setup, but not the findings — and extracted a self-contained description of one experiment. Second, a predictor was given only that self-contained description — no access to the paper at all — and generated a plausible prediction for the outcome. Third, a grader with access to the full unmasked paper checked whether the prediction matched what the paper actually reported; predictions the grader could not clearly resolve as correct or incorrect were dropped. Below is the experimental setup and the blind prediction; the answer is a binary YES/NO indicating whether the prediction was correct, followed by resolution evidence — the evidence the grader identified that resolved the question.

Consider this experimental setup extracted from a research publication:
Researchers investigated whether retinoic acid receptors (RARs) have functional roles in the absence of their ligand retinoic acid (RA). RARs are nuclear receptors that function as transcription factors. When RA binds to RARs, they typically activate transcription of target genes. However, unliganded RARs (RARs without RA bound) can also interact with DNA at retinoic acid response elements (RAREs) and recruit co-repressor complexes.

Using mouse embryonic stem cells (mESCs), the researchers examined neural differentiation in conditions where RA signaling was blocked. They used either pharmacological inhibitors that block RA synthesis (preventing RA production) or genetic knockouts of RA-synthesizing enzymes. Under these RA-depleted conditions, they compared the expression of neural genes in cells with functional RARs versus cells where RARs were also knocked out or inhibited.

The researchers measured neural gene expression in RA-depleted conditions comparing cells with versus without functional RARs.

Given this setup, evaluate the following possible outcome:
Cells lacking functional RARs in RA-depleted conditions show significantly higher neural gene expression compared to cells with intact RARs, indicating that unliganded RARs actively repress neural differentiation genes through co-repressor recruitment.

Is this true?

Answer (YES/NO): YES